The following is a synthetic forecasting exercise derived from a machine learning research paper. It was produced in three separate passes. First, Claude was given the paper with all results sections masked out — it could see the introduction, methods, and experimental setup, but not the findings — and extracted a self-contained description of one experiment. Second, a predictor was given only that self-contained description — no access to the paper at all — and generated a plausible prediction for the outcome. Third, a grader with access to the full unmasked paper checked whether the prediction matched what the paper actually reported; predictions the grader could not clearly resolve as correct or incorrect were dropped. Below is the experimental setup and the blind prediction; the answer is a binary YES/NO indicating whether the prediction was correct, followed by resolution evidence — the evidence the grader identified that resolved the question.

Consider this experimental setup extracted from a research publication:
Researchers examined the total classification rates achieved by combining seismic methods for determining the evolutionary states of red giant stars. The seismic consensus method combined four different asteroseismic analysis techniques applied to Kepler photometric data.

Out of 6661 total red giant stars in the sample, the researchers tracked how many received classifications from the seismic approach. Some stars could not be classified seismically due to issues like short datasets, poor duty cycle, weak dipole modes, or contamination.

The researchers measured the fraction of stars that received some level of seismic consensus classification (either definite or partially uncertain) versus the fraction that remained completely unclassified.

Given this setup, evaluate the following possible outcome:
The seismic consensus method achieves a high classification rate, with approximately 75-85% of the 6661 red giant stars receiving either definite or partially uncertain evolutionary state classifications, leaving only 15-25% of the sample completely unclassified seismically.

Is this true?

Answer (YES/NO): NO